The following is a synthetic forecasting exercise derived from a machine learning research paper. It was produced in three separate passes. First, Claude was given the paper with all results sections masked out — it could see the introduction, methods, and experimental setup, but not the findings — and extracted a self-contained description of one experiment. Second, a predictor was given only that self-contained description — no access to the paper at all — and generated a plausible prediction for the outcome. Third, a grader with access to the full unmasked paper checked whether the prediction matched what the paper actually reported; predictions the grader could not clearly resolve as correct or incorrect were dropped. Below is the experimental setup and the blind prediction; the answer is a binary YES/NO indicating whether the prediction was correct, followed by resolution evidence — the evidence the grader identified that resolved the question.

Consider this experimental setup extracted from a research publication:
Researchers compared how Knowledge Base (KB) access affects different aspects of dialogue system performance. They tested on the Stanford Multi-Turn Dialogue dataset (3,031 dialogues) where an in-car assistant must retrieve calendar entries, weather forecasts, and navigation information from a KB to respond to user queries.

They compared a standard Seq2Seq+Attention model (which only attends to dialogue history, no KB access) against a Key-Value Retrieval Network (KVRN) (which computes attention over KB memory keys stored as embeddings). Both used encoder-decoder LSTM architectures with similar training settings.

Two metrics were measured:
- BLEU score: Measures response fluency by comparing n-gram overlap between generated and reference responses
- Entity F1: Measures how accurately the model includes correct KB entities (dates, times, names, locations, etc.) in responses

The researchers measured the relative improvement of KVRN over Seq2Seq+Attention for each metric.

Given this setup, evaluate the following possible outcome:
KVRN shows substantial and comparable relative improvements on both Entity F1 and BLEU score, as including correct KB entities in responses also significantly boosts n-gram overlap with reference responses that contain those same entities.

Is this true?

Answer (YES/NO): NO